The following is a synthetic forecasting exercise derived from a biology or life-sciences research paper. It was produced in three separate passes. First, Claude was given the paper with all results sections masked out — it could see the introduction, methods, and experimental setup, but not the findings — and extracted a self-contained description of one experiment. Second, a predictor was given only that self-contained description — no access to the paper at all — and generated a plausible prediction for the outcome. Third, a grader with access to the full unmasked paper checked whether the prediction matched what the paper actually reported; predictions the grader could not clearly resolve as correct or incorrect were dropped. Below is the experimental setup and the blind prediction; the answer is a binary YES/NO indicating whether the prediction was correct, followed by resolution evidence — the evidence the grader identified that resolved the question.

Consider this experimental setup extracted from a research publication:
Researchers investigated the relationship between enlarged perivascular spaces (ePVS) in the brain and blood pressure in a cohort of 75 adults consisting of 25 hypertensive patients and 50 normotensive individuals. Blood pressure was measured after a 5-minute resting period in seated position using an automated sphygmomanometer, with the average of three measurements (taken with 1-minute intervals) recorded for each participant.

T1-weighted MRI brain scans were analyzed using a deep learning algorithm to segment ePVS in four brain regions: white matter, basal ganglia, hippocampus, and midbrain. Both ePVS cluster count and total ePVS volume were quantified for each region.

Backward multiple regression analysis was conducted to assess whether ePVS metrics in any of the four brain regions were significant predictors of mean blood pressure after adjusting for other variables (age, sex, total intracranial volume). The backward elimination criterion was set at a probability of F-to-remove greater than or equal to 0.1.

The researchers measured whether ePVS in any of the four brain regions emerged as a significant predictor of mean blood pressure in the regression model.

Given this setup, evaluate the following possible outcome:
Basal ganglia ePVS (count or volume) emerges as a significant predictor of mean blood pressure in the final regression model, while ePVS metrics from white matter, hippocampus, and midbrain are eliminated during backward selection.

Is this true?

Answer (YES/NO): NO